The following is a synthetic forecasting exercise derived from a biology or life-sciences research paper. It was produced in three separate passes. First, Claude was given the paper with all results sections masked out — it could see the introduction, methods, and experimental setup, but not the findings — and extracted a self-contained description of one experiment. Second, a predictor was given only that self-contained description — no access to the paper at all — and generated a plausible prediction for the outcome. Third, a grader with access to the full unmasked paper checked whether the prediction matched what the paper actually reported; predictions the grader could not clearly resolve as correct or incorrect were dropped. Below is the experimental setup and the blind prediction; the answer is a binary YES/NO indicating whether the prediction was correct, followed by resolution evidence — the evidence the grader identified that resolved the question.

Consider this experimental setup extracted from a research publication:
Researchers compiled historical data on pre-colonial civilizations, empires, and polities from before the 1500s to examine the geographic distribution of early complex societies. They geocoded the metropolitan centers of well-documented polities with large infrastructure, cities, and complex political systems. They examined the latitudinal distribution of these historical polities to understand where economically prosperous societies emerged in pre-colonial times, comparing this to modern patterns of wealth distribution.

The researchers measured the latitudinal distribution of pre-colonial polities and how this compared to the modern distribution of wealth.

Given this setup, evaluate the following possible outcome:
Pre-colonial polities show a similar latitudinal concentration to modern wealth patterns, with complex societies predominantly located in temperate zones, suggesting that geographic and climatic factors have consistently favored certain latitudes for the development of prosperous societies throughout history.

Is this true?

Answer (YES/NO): NO